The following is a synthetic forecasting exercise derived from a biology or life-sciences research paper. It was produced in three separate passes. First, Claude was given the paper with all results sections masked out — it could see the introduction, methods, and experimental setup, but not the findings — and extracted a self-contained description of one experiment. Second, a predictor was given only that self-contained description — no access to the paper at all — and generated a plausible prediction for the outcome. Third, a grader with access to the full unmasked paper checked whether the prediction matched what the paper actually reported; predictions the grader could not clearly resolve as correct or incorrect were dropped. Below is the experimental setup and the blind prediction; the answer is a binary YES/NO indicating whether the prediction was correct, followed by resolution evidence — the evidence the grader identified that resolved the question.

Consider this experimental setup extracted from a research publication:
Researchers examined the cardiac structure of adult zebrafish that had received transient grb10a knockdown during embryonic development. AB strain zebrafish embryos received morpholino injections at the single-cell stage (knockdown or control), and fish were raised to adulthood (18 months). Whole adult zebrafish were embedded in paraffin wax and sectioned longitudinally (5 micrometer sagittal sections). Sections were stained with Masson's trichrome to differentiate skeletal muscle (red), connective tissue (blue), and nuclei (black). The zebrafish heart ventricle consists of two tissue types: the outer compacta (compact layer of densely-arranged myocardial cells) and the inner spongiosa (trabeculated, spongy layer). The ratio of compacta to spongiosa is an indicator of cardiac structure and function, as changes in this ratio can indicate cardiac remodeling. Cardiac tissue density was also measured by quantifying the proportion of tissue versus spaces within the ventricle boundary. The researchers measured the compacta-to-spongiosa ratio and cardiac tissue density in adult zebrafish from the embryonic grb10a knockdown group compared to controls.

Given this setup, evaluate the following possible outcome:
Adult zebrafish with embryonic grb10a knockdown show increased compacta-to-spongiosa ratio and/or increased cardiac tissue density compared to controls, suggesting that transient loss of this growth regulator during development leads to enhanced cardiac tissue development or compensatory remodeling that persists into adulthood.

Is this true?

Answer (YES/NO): YES